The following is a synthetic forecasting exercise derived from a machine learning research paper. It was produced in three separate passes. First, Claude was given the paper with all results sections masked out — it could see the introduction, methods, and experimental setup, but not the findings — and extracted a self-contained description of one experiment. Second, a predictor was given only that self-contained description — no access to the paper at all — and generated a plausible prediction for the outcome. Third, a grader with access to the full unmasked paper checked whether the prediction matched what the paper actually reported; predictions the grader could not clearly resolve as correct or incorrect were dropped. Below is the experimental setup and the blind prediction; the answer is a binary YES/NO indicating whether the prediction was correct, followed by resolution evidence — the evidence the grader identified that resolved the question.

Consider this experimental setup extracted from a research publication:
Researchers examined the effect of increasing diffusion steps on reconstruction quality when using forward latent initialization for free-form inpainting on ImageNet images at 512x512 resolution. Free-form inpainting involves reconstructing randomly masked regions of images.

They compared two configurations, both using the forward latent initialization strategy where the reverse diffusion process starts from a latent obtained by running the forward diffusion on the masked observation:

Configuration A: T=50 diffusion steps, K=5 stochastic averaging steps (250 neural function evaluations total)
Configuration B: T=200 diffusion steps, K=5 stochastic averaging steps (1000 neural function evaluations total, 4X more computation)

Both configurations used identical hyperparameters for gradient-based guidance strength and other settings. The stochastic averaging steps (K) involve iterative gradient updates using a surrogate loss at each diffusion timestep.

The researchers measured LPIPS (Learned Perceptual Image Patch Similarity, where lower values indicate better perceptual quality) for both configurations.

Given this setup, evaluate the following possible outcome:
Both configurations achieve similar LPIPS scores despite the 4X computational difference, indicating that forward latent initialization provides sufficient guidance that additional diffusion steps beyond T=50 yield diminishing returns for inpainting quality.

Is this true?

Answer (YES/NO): YES